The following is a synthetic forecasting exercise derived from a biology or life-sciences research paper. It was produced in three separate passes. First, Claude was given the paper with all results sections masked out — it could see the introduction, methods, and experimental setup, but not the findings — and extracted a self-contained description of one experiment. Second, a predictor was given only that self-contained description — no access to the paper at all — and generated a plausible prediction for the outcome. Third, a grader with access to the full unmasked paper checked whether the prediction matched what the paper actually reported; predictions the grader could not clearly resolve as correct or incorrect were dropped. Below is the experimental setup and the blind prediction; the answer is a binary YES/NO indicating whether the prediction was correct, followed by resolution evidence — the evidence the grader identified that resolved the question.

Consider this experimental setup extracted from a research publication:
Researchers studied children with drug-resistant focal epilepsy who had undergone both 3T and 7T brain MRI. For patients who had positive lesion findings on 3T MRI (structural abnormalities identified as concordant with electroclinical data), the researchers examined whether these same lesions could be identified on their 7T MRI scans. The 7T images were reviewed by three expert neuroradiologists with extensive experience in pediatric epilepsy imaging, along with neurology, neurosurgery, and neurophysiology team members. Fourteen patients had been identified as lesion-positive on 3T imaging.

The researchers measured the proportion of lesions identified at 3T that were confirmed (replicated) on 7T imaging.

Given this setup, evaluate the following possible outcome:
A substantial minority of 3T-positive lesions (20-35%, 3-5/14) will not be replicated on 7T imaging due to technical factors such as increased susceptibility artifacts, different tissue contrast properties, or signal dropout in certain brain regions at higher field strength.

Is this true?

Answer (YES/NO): NO